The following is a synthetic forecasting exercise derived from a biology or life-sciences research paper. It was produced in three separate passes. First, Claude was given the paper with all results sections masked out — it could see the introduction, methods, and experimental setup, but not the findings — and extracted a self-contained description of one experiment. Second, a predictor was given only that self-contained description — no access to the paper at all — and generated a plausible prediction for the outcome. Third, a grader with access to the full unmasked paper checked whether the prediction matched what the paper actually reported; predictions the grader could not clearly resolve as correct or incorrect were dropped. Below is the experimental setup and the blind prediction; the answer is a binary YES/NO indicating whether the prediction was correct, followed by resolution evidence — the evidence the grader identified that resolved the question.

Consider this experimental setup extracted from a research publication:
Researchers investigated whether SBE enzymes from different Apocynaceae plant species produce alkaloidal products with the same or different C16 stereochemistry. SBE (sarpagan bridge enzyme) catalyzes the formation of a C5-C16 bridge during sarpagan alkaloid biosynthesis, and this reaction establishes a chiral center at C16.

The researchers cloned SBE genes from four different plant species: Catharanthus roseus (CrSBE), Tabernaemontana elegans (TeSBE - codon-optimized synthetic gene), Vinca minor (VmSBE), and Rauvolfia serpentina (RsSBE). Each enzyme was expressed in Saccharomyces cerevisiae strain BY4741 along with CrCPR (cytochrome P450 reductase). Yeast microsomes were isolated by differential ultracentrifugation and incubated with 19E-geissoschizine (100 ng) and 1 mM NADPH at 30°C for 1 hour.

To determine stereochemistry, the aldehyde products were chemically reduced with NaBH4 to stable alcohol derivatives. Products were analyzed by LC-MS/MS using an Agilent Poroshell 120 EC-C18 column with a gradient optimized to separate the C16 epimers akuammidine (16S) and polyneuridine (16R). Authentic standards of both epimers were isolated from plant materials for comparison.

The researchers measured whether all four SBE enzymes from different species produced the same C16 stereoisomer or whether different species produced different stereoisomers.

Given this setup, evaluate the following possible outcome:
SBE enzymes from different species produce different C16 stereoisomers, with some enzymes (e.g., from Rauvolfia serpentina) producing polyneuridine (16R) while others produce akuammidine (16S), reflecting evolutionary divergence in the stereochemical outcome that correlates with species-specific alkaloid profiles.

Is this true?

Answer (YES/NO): NO